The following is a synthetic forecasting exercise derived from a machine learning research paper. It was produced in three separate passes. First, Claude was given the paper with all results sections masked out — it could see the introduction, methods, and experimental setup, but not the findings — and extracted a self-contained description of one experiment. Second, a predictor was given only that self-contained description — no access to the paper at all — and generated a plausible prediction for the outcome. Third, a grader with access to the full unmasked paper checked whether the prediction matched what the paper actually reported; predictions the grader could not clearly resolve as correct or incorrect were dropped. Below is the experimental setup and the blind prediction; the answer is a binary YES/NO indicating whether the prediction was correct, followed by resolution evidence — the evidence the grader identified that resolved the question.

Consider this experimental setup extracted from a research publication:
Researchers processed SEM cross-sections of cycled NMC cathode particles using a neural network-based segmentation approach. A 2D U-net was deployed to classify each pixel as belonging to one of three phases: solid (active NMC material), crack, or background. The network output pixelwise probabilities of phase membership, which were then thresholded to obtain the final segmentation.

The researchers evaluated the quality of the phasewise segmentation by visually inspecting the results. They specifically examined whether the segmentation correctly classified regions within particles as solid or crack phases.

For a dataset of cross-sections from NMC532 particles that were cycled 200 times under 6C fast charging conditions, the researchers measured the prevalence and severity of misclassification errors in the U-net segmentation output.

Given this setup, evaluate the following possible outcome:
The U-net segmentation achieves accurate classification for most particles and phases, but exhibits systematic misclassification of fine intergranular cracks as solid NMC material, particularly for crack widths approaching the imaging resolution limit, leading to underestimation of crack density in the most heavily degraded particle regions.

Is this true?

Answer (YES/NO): NO